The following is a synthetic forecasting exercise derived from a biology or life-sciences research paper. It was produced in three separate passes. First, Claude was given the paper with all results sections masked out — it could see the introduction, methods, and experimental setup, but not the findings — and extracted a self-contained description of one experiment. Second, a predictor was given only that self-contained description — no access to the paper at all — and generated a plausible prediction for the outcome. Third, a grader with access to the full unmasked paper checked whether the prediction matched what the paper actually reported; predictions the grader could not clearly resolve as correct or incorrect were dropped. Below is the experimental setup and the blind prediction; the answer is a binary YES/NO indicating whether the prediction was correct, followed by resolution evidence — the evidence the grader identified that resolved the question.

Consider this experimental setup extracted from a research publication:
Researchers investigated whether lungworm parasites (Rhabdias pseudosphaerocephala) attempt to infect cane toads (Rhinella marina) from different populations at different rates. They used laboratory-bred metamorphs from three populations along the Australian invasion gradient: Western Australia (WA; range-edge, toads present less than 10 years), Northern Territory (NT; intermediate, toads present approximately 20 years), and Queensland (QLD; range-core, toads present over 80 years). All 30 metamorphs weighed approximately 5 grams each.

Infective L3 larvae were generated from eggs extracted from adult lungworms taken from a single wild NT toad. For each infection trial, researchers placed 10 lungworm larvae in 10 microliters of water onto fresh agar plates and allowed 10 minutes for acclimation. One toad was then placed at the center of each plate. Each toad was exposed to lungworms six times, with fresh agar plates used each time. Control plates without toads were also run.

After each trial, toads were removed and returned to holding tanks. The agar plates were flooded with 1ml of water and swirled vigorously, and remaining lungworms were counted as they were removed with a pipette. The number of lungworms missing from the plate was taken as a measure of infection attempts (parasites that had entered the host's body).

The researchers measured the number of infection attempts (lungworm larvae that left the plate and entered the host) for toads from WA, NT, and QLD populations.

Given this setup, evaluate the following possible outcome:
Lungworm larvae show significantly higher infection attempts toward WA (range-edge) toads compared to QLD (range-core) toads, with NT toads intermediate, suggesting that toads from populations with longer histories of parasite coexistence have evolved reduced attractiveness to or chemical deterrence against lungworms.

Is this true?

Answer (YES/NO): NO